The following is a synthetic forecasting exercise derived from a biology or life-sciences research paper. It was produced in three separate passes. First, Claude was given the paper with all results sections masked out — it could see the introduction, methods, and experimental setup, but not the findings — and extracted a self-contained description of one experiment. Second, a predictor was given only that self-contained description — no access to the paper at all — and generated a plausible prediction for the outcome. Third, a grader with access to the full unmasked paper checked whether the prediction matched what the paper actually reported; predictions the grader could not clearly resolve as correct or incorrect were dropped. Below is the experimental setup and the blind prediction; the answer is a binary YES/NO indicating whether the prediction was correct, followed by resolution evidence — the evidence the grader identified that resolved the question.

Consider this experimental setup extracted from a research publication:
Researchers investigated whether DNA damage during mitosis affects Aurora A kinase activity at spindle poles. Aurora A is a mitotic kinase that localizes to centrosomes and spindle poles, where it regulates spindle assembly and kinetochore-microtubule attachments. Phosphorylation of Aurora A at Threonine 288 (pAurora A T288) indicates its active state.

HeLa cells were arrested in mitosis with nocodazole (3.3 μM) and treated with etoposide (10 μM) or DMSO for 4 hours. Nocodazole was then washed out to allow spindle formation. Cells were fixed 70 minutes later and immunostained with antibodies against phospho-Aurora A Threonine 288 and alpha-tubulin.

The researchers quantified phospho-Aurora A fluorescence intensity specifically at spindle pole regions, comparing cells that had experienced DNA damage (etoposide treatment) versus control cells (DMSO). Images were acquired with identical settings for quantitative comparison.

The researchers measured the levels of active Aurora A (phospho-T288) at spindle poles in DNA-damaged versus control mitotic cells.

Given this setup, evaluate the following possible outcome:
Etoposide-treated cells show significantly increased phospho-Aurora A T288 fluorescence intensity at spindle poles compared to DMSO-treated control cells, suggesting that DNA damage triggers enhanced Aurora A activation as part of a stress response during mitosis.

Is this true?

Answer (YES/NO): NO